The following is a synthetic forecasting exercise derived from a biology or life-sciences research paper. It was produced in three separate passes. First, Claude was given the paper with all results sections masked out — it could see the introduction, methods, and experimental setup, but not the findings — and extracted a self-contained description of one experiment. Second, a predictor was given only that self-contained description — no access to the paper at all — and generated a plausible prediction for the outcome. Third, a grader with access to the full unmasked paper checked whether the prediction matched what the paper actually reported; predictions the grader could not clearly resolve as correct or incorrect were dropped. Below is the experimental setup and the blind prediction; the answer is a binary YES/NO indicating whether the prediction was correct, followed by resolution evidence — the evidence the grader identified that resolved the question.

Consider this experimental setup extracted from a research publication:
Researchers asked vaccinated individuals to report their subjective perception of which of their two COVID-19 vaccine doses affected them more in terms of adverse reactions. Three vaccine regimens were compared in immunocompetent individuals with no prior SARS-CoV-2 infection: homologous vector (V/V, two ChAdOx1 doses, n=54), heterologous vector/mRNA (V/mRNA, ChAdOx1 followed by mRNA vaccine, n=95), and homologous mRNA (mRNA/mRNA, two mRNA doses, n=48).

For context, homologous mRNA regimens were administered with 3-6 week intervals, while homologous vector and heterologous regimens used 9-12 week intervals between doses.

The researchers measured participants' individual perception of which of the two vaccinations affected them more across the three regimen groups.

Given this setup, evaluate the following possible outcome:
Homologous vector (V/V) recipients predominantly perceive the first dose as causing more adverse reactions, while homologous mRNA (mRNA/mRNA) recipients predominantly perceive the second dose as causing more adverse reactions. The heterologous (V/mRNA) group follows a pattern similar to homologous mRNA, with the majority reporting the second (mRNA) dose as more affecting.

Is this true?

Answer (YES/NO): NO